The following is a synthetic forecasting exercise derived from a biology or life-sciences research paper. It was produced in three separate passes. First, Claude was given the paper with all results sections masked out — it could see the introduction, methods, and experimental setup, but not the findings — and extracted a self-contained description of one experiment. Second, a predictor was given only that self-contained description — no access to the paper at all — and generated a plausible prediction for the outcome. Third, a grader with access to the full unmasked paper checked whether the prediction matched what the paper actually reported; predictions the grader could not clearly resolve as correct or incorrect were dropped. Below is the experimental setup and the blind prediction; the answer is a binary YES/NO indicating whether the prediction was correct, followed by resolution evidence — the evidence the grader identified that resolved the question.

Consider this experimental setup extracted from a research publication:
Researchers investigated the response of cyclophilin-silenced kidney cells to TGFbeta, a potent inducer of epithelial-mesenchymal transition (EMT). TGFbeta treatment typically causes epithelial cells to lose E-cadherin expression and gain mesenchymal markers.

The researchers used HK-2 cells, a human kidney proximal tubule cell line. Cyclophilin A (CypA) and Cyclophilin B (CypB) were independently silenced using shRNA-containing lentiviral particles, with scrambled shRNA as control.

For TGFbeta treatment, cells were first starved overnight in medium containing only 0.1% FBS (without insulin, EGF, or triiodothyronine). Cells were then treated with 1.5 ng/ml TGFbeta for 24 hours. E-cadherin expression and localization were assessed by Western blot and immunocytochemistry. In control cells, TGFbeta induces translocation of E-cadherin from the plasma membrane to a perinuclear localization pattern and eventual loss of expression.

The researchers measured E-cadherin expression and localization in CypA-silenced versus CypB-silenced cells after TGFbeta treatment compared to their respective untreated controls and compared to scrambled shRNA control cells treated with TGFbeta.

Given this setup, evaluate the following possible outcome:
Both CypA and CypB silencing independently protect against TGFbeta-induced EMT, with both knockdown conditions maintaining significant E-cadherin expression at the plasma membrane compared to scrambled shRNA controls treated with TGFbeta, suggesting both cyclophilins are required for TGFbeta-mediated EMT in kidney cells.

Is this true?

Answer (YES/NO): NO